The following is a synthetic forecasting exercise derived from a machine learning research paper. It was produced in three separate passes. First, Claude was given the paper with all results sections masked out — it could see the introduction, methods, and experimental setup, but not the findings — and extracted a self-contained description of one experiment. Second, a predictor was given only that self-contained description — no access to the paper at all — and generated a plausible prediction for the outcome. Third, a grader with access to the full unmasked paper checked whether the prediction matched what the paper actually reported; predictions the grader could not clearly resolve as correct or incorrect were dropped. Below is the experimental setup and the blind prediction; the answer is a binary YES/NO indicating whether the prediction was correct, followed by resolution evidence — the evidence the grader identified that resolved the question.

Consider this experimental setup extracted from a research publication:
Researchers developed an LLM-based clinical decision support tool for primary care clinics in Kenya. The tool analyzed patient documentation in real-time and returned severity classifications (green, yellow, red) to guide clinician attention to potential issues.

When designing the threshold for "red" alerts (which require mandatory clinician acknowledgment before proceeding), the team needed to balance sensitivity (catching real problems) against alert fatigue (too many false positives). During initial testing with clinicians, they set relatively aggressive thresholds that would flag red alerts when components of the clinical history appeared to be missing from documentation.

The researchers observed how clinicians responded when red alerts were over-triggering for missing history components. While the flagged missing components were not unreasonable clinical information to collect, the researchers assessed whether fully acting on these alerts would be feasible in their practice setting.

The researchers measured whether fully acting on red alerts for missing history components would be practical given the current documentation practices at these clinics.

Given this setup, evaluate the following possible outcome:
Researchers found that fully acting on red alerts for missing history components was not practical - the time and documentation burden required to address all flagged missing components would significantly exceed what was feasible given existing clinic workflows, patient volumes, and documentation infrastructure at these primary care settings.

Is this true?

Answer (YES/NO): NO